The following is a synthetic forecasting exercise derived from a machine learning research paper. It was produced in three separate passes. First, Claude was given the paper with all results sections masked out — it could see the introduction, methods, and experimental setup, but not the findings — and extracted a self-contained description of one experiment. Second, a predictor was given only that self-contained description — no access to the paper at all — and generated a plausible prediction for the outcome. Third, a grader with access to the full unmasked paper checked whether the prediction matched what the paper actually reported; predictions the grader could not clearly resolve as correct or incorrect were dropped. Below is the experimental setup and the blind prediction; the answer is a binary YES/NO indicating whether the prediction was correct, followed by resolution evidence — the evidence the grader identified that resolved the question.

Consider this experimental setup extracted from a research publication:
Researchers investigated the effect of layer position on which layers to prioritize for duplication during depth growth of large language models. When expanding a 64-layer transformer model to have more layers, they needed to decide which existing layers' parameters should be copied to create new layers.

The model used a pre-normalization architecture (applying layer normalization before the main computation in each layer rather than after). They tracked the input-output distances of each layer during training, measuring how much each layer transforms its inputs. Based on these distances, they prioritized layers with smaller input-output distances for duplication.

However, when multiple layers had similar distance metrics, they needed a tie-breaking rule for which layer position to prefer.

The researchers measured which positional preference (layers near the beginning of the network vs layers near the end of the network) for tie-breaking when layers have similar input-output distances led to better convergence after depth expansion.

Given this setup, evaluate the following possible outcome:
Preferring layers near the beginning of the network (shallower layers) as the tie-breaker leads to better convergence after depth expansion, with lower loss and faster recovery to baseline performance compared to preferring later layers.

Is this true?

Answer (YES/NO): NO